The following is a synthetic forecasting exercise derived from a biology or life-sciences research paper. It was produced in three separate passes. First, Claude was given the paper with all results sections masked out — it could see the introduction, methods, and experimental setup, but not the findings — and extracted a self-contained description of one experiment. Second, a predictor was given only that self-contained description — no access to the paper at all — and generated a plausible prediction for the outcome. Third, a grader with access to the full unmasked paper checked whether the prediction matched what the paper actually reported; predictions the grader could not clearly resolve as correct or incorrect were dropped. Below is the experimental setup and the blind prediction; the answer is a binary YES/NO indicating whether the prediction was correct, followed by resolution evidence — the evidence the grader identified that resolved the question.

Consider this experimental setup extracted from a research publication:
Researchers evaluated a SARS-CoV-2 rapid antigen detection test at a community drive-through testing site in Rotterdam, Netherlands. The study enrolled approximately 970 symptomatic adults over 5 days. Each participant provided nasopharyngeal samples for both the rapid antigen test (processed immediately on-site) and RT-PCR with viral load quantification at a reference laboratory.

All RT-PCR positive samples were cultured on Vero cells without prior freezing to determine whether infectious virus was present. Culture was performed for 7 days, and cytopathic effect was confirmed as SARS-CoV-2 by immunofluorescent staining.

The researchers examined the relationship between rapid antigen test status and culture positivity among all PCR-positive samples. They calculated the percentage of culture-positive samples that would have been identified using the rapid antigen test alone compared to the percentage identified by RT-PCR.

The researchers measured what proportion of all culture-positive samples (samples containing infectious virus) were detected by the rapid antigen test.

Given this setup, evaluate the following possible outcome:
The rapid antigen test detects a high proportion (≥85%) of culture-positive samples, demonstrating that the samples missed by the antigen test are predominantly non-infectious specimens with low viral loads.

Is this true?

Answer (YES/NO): YES